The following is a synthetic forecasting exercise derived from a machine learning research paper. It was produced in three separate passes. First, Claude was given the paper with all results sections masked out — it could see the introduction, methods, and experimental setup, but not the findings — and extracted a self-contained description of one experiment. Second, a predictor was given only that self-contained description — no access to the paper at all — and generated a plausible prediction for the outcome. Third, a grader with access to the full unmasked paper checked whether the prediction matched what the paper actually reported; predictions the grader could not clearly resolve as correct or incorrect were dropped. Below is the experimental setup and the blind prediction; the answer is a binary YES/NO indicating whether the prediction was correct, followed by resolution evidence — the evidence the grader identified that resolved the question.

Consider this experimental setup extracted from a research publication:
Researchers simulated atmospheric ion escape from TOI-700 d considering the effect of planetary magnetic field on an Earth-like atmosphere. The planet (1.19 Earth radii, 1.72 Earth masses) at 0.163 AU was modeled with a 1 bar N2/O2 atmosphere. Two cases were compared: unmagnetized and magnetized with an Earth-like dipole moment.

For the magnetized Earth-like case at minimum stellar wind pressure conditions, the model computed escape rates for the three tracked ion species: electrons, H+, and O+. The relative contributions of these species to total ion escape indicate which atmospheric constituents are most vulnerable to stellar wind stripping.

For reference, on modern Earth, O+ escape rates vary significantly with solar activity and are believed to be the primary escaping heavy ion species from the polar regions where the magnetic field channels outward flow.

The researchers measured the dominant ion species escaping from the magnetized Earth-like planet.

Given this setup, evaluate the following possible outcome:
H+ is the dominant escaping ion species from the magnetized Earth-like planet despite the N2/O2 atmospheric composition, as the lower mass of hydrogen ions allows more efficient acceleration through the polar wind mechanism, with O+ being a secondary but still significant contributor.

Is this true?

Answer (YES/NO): NO